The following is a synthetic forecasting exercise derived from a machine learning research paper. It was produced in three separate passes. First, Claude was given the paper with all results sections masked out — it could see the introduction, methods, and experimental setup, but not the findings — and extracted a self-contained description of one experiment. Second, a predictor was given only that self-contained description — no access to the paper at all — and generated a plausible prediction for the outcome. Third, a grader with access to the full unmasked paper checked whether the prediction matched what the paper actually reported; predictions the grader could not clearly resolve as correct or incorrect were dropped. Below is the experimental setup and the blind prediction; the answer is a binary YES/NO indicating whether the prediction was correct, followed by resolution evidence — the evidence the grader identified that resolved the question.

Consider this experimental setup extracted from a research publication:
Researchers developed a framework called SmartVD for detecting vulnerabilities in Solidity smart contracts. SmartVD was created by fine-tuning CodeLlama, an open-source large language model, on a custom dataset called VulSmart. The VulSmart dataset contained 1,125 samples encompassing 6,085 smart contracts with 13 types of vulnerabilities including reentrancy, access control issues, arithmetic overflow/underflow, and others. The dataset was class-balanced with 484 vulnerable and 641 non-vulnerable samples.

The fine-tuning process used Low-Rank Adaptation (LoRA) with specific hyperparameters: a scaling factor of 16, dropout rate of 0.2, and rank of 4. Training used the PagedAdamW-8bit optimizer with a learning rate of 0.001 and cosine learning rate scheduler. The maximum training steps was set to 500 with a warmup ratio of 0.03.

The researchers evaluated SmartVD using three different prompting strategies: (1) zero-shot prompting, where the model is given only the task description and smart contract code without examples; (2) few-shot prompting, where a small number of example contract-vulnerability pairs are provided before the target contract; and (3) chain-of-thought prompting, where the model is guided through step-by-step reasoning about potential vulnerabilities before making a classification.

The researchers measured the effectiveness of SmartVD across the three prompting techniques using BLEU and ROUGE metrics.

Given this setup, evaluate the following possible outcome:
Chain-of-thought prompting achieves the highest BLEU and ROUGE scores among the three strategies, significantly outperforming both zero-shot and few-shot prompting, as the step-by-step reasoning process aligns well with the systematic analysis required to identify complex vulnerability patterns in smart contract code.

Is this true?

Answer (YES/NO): NO